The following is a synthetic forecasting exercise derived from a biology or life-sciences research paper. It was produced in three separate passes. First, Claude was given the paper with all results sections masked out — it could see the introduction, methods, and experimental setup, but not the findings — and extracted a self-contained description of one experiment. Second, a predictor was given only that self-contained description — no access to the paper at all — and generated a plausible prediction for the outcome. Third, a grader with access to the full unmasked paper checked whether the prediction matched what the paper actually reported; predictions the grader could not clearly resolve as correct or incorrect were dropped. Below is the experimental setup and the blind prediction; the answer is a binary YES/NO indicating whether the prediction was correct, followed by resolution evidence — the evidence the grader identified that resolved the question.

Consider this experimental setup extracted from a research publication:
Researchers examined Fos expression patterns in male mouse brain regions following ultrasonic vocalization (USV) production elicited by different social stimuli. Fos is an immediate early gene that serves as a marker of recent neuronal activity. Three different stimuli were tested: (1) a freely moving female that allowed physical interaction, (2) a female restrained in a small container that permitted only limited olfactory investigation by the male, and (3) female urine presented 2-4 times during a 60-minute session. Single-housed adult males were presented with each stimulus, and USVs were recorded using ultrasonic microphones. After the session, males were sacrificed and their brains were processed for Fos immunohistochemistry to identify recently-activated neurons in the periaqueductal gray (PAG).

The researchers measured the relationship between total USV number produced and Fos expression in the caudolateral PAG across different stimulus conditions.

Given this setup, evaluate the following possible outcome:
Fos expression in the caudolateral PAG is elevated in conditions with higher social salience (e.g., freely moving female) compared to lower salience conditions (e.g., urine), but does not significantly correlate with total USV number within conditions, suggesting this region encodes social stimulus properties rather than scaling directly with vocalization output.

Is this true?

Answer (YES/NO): NO